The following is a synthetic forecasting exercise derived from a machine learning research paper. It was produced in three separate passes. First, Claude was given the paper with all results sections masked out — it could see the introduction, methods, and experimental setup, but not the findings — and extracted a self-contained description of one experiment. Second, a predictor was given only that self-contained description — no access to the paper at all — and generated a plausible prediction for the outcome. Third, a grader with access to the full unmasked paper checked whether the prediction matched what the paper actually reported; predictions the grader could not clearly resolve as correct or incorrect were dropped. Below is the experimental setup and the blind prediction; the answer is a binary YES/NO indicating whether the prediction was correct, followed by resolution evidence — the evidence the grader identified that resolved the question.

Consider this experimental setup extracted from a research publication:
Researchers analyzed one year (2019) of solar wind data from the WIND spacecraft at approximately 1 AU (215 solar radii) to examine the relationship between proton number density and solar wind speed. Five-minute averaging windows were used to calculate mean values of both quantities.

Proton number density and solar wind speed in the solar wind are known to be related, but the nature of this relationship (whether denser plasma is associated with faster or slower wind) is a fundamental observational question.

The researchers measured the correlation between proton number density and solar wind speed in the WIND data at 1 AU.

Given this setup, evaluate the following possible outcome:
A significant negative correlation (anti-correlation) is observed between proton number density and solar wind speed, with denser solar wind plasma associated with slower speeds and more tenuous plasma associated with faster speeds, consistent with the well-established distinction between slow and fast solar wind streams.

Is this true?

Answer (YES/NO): YES